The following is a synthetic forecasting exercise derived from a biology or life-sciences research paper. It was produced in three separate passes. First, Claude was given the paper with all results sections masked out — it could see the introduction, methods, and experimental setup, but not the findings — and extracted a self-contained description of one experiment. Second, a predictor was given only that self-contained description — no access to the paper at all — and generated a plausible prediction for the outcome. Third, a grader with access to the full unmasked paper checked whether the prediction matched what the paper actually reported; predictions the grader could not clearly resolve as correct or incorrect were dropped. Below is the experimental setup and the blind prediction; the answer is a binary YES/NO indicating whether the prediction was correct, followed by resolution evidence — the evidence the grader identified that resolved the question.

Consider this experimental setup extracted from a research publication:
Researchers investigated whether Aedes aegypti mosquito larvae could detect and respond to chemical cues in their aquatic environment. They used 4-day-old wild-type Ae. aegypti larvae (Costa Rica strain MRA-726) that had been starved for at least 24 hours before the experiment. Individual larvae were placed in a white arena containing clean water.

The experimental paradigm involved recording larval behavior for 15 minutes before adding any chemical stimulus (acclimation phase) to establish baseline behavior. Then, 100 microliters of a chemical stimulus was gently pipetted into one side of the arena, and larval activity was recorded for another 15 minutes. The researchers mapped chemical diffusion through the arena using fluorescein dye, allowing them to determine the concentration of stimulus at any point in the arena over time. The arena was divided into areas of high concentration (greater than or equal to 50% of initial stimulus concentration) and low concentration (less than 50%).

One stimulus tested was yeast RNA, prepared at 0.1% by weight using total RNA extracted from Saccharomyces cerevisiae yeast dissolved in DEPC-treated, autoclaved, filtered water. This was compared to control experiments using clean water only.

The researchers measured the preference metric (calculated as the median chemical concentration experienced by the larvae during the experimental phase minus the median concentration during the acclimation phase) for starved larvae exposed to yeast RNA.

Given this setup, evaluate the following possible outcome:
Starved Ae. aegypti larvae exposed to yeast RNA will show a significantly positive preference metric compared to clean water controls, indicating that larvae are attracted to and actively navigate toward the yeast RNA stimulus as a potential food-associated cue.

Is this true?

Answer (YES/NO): YES